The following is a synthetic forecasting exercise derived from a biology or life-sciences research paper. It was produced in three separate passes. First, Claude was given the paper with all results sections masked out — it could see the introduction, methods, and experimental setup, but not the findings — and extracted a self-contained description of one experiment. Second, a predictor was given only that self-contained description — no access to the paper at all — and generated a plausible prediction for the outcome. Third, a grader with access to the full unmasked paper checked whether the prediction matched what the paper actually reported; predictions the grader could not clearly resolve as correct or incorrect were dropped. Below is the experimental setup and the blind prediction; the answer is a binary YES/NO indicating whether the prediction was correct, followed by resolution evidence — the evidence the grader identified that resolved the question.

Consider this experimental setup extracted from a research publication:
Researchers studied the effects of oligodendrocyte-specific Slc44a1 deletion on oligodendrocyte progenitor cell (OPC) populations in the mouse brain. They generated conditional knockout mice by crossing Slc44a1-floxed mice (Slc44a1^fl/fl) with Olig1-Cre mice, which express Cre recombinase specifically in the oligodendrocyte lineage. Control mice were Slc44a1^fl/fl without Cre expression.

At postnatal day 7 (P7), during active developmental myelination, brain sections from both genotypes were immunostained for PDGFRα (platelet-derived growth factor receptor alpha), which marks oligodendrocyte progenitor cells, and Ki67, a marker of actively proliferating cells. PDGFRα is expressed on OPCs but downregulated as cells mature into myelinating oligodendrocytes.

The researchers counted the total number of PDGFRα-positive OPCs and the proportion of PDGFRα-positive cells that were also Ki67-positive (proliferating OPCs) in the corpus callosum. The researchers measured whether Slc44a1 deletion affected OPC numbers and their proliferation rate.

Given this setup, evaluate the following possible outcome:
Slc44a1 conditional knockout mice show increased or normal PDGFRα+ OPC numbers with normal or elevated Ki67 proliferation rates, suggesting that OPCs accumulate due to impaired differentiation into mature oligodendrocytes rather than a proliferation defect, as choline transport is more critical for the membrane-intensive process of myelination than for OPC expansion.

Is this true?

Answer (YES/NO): YES